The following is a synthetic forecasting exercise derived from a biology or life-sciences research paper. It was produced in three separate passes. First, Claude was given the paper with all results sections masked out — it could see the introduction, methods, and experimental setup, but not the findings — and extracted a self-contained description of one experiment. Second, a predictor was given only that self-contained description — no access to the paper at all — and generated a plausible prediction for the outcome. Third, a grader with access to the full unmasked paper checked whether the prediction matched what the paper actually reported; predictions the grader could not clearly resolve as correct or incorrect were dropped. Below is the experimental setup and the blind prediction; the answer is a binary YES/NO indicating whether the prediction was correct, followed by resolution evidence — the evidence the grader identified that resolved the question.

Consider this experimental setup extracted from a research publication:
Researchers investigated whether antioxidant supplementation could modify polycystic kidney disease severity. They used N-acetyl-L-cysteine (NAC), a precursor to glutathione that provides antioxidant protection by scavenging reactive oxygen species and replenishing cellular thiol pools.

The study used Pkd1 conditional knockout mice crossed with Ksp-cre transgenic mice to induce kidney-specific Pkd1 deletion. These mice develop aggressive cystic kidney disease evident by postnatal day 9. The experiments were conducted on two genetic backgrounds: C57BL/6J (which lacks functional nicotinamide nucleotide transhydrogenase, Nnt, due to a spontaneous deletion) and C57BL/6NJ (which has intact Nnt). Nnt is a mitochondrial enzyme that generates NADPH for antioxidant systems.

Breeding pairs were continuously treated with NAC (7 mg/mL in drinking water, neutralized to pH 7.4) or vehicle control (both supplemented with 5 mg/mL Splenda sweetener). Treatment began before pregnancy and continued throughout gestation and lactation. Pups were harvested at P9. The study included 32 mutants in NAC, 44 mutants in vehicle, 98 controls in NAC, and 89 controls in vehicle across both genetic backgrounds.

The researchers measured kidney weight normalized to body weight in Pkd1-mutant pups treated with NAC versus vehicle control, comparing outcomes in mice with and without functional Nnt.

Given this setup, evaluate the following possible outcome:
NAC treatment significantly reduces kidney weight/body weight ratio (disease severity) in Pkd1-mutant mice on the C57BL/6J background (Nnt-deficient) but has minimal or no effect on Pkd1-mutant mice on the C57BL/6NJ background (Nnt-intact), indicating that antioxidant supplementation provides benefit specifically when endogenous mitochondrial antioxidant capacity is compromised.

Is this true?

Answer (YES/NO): NO